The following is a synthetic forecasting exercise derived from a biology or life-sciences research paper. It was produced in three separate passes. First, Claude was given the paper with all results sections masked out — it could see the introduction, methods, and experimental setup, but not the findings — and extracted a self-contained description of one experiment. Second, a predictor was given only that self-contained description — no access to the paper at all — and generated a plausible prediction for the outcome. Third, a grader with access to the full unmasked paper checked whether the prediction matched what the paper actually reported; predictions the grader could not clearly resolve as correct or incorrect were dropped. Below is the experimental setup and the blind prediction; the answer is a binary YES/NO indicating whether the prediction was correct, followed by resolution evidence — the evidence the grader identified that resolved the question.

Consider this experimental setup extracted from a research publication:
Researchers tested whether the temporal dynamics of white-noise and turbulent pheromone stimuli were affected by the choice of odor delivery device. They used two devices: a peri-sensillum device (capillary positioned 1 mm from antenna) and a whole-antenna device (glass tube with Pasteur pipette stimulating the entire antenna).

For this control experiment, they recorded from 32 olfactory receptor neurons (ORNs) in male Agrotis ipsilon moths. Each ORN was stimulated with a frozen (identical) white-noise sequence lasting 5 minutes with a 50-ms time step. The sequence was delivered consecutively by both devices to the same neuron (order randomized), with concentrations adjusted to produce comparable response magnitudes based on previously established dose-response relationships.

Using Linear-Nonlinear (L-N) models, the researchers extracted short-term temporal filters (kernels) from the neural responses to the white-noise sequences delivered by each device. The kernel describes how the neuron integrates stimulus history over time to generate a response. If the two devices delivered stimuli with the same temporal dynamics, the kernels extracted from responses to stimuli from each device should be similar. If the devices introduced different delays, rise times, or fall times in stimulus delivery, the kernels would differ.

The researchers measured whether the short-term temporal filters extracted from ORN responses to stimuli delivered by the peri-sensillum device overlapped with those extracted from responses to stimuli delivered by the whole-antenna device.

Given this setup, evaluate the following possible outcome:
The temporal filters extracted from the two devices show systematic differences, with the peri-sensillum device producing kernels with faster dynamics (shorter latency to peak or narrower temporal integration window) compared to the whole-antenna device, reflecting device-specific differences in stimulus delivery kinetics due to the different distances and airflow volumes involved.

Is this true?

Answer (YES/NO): NO